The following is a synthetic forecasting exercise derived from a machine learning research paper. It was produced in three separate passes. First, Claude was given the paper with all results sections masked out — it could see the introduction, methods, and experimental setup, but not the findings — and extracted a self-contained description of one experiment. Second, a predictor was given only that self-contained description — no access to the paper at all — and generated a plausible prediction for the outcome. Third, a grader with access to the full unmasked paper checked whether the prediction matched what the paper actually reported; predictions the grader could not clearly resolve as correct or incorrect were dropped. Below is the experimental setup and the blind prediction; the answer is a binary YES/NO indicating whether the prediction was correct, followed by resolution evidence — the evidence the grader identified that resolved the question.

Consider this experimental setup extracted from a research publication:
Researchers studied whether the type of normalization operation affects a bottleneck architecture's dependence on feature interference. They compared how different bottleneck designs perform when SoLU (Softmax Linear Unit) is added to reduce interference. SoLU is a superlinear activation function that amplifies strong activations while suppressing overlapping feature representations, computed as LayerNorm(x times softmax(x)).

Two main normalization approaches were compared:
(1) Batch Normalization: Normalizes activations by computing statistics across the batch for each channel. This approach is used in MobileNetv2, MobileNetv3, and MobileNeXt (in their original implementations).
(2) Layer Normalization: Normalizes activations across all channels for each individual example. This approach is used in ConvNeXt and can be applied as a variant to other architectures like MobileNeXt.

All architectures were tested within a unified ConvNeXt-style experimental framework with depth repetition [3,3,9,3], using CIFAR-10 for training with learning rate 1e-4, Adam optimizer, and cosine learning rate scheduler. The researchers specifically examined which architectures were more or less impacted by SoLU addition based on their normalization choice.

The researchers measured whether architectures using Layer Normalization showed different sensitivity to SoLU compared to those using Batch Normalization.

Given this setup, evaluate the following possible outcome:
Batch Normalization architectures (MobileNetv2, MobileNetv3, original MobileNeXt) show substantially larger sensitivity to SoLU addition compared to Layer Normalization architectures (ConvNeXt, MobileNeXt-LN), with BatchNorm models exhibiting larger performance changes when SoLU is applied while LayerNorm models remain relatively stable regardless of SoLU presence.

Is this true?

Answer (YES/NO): YES